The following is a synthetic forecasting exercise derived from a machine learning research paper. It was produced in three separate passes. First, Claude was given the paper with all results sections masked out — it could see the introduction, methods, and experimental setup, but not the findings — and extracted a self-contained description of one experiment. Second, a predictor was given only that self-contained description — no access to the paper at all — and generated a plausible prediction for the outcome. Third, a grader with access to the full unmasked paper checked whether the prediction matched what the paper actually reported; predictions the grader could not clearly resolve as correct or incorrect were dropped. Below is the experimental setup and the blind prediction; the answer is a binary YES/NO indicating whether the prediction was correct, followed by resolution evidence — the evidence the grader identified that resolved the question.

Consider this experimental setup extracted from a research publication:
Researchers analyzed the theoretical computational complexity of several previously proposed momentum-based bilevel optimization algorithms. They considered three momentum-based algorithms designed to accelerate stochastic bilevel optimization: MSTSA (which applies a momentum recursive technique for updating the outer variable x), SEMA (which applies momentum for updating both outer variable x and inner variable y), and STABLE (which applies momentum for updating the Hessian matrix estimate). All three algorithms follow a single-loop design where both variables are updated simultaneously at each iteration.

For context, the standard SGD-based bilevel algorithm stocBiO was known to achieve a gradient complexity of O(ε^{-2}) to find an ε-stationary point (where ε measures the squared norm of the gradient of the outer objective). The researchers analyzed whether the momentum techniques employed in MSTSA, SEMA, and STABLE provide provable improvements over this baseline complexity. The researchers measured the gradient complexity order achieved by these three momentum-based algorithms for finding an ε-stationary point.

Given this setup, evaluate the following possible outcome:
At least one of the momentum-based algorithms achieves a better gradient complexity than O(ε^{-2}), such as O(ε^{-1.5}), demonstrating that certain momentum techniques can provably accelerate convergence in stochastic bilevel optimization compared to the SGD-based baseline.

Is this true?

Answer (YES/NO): NO